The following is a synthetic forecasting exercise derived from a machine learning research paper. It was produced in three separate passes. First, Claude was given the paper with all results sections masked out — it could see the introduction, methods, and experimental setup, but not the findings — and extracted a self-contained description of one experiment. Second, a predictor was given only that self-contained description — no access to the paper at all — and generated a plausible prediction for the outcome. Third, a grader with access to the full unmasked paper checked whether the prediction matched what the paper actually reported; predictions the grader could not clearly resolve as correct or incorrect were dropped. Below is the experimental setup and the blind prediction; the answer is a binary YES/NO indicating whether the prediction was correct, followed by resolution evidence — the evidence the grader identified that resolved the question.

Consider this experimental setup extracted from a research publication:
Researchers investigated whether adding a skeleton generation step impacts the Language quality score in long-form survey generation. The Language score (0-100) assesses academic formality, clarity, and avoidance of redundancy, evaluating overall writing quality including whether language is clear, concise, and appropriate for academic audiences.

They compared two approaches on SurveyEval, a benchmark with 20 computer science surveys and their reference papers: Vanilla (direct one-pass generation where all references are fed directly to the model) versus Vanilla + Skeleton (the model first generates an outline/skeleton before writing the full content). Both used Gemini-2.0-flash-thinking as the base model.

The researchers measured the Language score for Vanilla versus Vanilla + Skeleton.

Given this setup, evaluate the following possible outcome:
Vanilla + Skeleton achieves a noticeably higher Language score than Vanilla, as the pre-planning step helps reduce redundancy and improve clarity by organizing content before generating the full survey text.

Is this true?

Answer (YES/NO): NO